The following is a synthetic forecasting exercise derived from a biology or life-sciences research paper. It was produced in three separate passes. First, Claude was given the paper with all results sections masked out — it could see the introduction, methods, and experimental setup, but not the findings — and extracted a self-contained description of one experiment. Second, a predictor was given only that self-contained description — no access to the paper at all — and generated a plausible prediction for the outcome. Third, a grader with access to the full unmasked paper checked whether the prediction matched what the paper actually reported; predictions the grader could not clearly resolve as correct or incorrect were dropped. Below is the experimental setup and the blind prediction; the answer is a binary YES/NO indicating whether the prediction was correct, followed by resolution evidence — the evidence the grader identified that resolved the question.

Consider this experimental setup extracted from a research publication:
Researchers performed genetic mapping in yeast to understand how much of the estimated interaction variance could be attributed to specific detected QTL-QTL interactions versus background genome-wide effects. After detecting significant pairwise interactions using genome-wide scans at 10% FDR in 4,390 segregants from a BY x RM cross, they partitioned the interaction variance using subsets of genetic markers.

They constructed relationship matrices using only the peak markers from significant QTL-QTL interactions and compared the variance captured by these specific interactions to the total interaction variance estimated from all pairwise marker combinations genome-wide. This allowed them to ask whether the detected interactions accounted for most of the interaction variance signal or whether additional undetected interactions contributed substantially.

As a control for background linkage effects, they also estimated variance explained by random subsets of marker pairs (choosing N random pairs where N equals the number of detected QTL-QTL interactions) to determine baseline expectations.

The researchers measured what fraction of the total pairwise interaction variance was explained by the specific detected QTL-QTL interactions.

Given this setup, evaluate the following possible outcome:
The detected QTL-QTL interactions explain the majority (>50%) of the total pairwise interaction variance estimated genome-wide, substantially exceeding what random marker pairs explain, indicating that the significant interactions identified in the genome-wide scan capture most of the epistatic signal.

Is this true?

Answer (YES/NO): NO